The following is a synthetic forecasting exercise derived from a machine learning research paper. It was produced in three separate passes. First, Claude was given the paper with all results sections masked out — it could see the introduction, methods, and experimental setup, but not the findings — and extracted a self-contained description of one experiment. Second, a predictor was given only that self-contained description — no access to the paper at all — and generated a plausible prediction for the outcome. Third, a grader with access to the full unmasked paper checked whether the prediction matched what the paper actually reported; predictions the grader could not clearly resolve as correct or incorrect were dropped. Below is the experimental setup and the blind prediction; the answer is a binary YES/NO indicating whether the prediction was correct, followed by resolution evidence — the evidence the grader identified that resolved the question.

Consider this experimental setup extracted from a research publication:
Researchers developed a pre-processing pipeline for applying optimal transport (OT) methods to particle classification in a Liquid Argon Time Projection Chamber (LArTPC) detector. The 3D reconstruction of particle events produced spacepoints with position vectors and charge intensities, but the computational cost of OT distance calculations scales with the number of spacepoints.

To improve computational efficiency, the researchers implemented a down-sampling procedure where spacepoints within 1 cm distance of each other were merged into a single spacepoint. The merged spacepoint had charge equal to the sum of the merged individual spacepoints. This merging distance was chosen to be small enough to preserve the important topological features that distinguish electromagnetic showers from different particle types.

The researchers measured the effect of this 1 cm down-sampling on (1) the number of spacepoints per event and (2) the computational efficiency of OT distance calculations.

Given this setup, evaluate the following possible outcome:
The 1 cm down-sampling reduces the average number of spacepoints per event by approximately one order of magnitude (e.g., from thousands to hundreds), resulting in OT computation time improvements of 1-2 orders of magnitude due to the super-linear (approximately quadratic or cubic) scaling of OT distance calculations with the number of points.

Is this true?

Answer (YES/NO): NO